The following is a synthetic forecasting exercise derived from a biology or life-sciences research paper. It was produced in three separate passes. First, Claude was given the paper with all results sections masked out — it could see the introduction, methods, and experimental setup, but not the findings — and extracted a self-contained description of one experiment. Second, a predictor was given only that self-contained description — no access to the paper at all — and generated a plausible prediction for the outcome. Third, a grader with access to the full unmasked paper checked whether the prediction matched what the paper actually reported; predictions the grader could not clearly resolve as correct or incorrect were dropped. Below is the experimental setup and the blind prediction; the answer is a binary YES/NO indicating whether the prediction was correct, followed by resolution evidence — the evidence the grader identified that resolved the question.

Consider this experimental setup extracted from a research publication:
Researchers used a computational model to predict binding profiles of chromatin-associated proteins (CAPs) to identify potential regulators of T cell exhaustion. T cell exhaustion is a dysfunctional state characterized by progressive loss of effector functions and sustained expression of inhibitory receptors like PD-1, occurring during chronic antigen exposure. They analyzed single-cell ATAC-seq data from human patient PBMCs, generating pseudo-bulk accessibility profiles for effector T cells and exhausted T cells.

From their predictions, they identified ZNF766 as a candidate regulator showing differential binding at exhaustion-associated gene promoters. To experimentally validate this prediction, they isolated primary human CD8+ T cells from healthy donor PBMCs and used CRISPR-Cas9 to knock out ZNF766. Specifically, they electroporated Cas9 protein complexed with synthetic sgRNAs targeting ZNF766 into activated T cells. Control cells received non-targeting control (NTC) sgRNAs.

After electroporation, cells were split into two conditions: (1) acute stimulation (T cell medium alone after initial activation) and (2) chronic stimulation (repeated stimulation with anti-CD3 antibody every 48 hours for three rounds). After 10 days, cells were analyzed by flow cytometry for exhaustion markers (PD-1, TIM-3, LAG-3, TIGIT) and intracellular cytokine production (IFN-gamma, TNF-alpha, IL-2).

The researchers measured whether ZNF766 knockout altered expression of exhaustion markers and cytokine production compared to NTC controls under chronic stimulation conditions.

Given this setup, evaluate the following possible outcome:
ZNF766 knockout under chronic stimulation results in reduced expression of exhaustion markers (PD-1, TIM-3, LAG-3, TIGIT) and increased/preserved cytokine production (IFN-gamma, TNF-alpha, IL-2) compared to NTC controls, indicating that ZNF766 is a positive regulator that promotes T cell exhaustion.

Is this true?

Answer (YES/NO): YES